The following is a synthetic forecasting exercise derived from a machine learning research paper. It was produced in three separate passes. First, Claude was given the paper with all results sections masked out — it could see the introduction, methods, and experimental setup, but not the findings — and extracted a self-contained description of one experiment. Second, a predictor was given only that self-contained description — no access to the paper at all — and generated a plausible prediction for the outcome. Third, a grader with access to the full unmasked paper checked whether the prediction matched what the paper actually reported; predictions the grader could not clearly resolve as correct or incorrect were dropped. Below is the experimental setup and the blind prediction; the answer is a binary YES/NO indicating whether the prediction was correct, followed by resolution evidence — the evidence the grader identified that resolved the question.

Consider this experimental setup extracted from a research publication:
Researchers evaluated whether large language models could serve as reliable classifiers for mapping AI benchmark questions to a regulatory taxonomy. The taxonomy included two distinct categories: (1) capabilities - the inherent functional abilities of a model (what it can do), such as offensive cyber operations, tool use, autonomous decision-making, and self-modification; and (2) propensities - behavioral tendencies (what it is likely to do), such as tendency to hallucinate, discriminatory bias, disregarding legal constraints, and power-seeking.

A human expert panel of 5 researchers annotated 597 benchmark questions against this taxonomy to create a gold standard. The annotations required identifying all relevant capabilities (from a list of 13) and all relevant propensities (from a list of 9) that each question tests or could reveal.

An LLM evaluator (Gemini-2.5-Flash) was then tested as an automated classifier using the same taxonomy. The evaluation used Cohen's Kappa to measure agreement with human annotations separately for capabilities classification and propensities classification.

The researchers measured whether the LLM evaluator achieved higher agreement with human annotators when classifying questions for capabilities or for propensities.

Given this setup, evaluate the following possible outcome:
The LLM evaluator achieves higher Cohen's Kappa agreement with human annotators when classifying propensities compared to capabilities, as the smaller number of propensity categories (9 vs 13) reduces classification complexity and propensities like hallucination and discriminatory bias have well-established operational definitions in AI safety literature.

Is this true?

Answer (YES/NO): YES